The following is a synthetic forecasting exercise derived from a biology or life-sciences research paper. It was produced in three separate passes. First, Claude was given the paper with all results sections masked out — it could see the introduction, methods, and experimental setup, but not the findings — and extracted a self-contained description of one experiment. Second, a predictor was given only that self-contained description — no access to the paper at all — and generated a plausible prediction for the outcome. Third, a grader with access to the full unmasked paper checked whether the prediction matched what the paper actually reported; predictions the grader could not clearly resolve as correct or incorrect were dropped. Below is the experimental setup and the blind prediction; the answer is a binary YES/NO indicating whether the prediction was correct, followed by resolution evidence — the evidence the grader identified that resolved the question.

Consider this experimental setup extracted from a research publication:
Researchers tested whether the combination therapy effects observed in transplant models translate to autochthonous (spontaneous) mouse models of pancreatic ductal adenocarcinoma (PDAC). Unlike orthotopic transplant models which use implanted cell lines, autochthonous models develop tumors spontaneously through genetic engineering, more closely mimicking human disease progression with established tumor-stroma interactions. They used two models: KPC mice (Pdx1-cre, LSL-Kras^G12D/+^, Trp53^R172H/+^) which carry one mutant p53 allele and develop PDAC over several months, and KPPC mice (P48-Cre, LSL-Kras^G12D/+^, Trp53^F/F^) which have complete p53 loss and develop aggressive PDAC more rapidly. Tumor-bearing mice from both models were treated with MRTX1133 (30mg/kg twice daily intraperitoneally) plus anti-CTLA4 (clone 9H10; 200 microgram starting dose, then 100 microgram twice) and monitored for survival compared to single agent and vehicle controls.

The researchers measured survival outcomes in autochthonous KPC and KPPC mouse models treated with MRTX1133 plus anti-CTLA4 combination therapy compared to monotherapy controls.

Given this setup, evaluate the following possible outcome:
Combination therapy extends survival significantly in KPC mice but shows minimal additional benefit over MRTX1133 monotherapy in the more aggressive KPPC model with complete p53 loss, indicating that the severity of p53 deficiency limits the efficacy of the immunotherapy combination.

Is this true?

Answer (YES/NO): NO